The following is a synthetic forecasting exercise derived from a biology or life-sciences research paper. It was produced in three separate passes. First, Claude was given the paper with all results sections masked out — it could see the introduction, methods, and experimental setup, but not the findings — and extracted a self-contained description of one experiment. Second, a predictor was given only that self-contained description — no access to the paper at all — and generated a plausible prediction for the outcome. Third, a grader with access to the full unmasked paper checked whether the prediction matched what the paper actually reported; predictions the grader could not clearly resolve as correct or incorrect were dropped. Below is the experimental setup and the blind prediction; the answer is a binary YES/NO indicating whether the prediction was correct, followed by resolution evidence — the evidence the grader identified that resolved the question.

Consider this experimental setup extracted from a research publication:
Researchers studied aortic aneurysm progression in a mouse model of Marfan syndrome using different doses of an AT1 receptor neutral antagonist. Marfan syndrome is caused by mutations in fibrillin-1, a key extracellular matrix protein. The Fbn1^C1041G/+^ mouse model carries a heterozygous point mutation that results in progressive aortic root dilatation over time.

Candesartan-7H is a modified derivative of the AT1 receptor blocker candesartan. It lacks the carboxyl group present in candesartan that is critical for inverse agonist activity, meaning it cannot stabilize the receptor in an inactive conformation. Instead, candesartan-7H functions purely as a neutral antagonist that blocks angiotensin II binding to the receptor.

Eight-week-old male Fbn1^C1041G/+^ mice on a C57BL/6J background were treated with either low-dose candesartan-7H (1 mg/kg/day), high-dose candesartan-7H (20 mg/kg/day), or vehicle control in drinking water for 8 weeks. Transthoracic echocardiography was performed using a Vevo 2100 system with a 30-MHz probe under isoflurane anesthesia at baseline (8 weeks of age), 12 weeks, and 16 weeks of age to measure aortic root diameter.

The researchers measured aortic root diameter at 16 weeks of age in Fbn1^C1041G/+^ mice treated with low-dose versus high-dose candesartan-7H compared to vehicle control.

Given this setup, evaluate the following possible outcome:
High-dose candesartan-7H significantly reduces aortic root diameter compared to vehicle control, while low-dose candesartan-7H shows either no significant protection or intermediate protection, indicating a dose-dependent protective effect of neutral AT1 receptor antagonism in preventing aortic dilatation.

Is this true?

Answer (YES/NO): NO